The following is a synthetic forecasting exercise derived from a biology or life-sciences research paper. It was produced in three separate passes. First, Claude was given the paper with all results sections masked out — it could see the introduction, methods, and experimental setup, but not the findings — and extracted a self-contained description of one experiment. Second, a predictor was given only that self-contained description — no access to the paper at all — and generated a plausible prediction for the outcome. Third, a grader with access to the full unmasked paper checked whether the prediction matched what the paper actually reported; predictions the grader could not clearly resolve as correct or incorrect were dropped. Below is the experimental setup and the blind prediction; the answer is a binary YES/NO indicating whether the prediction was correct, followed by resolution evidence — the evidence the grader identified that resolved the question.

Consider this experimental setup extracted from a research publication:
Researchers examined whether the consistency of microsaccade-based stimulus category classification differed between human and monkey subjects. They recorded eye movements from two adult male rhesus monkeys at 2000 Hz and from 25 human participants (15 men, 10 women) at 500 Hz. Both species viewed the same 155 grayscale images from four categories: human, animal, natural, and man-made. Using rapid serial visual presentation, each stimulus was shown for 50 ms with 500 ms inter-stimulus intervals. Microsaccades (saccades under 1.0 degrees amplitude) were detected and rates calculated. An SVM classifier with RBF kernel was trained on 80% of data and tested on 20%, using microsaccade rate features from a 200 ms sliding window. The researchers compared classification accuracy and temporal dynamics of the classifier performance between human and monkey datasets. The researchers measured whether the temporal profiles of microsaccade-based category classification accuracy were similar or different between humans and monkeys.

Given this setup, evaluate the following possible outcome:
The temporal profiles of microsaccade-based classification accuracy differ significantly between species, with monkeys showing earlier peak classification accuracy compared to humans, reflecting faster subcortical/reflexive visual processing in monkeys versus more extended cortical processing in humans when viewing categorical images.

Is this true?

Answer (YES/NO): NO